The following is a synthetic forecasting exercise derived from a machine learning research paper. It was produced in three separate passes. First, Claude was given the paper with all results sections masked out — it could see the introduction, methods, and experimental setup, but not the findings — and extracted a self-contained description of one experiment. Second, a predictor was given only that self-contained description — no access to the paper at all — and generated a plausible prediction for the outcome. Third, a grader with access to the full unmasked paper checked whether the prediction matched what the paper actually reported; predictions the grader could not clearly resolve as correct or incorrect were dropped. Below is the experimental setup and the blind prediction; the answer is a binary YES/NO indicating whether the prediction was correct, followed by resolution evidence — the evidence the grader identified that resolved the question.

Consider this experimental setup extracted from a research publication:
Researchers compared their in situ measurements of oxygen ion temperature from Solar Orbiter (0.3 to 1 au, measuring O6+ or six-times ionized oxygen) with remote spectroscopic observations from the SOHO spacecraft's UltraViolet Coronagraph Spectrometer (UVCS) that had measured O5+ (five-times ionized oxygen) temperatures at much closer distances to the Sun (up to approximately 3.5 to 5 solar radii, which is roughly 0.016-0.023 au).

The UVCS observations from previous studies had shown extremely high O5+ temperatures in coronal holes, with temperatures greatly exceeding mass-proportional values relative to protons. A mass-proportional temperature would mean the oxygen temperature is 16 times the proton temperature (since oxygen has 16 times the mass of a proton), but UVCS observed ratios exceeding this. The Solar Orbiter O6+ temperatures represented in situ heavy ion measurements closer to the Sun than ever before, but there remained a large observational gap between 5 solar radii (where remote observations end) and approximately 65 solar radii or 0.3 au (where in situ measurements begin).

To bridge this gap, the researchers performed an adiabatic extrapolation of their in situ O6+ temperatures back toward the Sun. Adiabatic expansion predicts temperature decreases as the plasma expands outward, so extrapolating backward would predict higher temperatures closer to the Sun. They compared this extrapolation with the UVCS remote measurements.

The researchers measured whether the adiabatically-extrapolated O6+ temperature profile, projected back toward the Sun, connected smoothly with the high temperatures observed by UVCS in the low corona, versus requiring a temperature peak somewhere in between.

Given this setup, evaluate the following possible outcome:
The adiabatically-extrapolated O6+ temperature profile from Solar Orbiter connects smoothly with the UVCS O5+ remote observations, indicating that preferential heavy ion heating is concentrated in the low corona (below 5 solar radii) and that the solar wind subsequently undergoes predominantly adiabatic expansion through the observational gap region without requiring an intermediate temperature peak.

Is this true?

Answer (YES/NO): NO